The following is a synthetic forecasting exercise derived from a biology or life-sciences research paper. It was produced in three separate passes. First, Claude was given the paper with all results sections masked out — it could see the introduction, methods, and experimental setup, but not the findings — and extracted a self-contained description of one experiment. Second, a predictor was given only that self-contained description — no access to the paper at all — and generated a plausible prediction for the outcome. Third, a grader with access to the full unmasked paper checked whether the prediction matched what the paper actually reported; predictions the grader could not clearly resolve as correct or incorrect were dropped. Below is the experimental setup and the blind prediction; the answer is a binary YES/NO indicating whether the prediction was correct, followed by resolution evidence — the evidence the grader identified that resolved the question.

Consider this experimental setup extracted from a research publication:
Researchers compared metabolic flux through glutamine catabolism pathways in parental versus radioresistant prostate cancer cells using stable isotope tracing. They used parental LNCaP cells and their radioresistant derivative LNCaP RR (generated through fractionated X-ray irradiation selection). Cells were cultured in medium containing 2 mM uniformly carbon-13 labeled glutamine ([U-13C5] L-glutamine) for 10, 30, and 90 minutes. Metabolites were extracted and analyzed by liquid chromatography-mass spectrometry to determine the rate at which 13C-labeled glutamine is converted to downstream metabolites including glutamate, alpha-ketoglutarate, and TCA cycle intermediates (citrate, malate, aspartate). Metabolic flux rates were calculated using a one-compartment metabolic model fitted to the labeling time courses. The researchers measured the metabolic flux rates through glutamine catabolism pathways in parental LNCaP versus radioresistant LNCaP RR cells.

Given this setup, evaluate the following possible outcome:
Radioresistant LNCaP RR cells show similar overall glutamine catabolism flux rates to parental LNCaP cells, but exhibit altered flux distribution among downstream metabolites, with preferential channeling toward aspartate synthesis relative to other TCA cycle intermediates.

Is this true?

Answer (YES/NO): NO